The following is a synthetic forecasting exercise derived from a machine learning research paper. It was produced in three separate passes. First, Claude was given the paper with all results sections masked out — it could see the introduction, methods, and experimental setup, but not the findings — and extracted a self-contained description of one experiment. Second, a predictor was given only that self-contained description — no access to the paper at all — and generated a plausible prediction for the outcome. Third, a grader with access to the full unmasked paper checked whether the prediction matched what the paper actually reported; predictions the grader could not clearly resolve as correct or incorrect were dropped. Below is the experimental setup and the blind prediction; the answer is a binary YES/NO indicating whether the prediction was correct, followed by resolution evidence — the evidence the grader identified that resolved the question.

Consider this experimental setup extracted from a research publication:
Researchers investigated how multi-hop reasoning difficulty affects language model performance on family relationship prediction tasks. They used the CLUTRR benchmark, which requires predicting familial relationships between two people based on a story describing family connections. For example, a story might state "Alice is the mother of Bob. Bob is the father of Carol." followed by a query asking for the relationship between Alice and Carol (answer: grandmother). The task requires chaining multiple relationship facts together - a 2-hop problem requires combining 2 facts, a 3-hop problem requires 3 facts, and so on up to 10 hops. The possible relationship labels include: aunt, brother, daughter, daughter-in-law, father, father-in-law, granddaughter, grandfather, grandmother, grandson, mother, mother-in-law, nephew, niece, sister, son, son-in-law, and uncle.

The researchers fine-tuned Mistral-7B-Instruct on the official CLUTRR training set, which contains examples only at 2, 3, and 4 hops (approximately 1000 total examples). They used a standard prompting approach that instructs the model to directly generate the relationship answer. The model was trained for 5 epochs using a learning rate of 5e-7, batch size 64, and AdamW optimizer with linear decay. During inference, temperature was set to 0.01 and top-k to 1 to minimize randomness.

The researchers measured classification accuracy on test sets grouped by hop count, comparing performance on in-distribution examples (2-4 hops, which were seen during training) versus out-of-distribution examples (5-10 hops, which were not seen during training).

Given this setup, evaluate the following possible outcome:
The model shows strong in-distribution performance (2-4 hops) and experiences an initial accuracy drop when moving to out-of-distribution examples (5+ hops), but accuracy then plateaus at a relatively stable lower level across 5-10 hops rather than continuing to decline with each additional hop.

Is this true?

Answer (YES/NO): NO